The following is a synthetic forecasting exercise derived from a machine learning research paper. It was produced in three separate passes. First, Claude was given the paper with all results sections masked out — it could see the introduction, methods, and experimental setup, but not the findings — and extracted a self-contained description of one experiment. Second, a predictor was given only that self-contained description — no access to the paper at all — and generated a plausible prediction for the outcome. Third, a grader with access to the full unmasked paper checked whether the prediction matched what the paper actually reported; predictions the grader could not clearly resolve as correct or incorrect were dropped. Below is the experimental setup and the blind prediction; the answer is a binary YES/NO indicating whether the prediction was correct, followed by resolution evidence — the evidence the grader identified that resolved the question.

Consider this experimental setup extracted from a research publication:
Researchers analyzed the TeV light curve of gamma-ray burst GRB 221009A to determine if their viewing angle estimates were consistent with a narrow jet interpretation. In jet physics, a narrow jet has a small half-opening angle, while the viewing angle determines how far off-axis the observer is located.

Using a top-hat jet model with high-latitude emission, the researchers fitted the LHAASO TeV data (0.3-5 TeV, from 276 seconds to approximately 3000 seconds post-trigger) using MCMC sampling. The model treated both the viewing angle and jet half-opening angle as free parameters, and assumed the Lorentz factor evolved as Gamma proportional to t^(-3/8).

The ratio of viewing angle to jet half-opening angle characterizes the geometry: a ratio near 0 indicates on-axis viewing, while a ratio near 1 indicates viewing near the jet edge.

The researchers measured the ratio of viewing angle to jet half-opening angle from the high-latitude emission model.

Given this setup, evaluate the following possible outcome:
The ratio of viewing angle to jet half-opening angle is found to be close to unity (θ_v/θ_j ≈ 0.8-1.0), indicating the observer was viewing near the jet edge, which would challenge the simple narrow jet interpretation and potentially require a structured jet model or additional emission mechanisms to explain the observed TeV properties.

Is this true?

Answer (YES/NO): NO